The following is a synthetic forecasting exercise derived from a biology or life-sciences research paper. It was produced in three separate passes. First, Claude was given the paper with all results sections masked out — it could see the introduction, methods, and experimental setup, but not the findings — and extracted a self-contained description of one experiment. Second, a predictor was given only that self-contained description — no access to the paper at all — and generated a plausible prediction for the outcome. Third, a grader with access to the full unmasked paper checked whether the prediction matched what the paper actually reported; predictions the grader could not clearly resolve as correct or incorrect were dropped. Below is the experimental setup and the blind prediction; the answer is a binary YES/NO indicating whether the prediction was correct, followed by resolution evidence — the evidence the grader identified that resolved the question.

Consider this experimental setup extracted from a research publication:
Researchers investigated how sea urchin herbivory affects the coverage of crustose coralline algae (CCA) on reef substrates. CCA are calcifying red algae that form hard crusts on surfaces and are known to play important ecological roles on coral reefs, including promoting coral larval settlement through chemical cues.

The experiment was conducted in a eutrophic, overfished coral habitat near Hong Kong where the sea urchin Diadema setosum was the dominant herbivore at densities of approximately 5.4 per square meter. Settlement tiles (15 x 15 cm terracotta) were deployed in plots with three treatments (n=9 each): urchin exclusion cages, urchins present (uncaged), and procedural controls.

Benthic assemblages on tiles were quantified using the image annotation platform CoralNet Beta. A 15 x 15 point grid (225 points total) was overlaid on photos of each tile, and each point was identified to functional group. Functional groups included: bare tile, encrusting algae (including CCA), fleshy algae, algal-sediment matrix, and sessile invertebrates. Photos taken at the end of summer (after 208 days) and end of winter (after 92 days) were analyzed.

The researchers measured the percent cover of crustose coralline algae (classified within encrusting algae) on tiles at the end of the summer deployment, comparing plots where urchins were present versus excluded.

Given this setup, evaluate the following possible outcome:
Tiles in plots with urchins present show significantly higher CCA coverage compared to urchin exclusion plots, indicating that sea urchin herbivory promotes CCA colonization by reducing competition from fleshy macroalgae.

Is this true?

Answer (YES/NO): YES